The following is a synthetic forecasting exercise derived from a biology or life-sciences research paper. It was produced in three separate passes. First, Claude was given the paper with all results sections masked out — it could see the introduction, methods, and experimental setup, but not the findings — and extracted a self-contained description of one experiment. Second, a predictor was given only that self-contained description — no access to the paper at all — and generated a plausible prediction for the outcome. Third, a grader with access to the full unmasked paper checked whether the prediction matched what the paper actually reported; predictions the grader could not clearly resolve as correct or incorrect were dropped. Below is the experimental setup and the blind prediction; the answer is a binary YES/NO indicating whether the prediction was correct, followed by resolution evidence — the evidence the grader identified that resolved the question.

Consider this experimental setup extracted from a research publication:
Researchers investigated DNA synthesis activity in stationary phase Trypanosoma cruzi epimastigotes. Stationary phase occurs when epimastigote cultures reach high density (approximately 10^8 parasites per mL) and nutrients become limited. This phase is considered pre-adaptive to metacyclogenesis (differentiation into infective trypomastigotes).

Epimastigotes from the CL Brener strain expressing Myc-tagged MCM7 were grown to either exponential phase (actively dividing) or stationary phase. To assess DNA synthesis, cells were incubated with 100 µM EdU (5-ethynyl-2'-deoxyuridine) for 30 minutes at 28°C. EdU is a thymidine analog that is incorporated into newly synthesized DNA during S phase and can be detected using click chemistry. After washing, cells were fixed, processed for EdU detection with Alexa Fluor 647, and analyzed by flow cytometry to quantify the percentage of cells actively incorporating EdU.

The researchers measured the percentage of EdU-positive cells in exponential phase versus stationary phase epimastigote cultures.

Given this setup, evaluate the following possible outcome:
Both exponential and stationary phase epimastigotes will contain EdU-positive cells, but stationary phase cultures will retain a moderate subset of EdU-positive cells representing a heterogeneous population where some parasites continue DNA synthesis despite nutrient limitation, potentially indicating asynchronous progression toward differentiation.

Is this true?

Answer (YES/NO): NO